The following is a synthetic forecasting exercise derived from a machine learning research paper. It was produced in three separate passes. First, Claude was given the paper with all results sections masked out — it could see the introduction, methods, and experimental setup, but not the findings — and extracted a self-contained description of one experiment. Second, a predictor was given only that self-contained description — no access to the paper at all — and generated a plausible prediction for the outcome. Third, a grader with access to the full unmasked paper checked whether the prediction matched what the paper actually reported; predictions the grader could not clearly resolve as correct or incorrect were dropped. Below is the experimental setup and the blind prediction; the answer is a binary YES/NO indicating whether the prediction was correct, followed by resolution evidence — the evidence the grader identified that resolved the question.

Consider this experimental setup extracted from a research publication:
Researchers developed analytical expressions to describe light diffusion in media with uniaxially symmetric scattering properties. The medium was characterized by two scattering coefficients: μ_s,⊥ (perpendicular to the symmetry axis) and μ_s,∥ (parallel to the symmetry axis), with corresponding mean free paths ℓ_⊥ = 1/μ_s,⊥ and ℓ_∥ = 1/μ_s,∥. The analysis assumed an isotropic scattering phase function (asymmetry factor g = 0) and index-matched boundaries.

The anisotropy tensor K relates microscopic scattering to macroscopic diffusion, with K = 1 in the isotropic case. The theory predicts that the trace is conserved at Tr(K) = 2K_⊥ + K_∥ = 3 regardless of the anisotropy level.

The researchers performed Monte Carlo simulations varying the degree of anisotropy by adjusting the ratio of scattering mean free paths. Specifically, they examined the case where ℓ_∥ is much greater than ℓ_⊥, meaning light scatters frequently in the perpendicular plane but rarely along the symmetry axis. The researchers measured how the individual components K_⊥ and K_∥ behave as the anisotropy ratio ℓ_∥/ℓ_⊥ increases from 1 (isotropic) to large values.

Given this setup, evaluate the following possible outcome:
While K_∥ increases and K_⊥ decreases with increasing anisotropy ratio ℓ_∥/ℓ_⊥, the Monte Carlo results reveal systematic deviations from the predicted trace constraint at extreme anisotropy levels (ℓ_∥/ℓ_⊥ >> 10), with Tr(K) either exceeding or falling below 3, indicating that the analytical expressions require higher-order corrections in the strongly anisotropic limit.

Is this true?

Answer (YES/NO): NO